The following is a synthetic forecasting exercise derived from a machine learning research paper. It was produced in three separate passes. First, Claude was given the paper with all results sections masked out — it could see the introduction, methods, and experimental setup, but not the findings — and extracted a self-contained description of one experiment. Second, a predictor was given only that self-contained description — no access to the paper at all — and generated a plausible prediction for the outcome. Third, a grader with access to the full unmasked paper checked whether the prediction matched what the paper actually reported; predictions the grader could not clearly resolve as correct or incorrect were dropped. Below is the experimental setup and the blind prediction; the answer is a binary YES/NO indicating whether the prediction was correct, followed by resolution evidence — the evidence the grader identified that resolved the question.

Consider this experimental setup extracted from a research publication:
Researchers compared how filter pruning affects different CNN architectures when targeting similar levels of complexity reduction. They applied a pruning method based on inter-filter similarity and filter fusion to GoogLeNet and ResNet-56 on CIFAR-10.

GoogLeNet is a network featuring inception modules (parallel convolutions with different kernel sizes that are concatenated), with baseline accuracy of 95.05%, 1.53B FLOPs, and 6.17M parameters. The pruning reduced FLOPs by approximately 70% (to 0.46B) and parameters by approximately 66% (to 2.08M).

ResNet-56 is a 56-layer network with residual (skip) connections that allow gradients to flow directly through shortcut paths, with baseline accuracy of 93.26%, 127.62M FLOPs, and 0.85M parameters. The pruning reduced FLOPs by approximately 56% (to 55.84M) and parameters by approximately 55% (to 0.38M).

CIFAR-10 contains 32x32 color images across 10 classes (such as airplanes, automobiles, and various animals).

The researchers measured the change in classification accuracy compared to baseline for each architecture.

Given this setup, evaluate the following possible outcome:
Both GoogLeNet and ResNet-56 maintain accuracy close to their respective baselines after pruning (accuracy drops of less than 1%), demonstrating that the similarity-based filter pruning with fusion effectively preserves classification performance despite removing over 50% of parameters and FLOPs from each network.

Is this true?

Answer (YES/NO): YES